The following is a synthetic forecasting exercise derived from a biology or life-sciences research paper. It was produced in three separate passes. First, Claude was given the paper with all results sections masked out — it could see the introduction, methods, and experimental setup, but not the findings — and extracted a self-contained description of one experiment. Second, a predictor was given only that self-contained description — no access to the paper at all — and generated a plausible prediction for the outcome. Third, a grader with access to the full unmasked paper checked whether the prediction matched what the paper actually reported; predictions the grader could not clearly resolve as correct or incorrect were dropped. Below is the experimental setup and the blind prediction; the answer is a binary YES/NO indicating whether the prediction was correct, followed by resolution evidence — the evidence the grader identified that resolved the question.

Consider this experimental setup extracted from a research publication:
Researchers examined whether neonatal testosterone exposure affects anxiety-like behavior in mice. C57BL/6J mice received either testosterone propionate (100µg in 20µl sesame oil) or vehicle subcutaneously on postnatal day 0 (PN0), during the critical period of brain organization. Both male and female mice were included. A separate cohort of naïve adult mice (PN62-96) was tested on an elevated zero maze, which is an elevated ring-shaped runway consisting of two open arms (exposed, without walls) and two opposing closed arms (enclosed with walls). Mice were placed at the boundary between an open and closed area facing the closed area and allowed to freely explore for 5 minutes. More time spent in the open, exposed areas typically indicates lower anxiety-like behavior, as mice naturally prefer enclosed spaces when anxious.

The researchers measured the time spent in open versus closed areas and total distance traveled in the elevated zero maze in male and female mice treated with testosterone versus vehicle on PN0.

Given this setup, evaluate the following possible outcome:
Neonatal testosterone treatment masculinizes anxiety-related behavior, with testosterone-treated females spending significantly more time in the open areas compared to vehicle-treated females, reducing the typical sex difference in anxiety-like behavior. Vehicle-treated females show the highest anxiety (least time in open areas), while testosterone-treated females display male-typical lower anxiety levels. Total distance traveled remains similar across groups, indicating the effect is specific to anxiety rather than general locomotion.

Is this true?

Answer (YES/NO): NO